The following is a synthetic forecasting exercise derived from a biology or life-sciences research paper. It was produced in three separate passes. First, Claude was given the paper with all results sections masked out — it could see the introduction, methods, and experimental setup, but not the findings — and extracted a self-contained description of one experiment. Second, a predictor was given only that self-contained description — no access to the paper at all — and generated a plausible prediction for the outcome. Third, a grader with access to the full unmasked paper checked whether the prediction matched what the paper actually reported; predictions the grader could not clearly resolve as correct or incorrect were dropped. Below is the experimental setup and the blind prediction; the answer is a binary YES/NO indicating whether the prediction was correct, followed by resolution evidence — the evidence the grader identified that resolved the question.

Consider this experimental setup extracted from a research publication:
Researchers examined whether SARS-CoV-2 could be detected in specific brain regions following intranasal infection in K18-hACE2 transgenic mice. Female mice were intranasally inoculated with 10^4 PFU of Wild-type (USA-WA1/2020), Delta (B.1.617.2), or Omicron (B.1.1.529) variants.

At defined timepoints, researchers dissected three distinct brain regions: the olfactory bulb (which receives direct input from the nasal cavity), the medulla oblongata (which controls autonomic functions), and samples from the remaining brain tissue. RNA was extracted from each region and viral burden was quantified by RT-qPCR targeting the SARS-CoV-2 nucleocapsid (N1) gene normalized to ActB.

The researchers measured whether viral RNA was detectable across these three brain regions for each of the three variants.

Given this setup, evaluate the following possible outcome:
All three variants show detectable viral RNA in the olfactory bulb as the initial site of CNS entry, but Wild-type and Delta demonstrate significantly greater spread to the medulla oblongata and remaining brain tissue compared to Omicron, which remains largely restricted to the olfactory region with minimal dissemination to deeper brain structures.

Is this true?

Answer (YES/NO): NO